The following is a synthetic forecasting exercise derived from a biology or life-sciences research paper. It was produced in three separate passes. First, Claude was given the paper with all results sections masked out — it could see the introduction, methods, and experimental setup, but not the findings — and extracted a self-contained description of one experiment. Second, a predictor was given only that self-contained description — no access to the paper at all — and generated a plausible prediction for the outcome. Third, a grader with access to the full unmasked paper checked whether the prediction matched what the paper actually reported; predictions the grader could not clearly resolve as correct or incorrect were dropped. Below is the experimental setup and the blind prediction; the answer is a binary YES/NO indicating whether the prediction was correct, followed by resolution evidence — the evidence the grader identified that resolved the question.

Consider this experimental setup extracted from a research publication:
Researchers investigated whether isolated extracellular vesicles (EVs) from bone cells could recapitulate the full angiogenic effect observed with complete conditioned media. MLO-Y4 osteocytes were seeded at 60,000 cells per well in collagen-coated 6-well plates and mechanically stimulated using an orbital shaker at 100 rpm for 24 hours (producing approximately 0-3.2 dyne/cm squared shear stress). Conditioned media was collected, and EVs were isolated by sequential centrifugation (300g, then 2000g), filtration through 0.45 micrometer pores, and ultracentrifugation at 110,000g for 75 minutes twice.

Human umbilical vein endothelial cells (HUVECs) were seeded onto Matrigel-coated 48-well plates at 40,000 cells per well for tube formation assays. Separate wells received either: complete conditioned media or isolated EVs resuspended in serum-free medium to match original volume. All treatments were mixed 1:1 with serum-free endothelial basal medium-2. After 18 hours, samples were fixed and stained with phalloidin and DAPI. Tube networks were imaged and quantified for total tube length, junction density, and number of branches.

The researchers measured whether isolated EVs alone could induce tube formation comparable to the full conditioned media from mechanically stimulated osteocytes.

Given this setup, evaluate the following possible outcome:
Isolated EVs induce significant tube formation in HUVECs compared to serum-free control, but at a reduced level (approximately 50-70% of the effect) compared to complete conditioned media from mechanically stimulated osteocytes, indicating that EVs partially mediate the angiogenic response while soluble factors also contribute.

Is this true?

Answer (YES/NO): NO